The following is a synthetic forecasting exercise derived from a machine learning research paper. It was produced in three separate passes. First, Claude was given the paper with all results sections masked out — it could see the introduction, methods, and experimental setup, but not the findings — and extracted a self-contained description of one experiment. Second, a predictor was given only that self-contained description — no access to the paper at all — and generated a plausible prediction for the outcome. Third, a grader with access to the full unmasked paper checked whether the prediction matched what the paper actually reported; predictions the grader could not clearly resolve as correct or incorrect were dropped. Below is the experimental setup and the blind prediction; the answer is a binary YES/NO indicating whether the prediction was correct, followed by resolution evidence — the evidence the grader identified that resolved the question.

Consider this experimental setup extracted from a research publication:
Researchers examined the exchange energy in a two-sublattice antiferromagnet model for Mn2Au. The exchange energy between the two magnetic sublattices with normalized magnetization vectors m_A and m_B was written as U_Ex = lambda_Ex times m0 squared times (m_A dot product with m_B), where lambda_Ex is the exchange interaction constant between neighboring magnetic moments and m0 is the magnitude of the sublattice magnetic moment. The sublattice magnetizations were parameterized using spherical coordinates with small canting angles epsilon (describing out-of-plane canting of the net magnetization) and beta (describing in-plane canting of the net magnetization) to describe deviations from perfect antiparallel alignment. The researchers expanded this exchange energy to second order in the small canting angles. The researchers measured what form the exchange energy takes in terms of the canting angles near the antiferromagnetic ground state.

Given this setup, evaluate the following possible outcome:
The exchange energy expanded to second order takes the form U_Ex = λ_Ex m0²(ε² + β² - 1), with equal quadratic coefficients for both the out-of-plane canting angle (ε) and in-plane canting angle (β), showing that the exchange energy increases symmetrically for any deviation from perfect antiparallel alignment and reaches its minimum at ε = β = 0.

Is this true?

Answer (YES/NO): NO